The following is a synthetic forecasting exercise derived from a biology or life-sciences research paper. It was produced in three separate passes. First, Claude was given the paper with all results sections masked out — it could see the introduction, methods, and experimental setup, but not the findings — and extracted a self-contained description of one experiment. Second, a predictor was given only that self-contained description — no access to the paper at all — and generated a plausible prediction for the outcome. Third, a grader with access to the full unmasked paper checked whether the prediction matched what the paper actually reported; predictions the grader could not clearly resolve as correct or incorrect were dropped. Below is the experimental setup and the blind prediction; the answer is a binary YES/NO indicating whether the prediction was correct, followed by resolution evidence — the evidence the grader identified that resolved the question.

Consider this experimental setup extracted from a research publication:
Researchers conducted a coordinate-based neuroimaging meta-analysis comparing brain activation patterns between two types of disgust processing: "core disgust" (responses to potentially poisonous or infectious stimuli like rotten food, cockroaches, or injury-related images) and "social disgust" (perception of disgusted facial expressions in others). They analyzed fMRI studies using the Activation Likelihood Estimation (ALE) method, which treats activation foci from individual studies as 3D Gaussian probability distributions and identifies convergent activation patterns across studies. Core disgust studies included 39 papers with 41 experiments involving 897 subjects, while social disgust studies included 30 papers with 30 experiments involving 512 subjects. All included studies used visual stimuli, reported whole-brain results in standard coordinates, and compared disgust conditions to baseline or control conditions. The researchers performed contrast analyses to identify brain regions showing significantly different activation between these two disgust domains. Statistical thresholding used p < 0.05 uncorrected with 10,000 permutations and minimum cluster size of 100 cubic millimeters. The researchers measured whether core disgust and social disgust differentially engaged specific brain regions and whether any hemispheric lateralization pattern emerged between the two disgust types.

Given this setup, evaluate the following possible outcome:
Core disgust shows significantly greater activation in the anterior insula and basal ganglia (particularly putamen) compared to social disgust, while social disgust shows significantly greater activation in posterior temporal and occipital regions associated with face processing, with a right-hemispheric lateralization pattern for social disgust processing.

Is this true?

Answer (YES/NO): NO